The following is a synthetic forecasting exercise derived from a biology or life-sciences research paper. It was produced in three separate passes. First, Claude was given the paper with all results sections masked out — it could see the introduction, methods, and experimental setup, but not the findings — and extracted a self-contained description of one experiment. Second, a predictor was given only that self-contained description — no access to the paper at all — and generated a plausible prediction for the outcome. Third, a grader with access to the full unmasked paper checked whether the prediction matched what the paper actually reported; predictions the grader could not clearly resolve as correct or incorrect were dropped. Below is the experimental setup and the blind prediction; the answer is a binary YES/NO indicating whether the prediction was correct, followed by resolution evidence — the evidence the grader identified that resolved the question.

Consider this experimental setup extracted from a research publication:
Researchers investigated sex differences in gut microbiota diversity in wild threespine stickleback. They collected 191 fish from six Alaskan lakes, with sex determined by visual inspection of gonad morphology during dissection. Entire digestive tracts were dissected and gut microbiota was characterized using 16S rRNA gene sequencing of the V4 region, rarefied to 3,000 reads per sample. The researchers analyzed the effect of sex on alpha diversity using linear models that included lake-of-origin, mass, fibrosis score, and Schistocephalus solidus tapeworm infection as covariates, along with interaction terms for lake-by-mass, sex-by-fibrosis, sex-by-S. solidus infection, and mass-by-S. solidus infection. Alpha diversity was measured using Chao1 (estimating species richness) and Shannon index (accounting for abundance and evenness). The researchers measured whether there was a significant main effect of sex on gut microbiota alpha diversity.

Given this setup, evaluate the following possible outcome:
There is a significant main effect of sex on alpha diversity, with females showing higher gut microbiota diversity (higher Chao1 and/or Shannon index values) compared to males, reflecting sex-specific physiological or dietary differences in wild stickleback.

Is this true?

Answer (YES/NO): YES